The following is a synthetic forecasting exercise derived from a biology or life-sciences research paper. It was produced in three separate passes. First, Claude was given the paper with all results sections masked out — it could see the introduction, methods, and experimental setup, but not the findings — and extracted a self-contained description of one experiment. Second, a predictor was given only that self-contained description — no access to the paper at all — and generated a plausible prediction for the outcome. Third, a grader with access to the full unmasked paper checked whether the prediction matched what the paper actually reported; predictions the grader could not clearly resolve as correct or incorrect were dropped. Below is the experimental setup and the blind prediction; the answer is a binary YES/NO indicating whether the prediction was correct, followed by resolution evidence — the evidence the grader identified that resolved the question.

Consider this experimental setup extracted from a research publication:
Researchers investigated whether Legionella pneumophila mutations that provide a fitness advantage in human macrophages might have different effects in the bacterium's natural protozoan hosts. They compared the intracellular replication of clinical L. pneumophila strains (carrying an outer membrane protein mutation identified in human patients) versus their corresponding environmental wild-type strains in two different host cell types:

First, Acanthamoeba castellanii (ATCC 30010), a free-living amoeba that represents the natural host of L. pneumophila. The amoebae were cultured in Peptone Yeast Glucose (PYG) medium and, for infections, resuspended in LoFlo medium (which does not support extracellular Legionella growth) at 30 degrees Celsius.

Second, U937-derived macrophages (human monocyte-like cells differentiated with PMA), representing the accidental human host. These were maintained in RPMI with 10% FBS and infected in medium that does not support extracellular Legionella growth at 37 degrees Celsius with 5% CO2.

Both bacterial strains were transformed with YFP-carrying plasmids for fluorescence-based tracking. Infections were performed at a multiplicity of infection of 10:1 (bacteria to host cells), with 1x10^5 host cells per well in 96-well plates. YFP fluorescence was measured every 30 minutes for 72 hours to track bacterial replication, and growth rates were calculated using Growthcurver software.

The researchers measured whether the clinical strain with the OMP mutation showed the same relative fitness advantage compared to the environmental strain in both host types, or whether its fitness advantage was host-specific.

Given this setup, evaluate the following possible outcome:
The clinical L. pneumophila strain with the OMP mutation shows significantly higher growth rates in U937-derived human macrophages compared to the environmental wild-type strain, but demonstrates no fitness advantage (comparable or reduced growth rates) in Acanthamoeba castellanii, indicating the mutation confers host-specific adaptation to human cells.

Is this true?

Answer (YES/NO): YES